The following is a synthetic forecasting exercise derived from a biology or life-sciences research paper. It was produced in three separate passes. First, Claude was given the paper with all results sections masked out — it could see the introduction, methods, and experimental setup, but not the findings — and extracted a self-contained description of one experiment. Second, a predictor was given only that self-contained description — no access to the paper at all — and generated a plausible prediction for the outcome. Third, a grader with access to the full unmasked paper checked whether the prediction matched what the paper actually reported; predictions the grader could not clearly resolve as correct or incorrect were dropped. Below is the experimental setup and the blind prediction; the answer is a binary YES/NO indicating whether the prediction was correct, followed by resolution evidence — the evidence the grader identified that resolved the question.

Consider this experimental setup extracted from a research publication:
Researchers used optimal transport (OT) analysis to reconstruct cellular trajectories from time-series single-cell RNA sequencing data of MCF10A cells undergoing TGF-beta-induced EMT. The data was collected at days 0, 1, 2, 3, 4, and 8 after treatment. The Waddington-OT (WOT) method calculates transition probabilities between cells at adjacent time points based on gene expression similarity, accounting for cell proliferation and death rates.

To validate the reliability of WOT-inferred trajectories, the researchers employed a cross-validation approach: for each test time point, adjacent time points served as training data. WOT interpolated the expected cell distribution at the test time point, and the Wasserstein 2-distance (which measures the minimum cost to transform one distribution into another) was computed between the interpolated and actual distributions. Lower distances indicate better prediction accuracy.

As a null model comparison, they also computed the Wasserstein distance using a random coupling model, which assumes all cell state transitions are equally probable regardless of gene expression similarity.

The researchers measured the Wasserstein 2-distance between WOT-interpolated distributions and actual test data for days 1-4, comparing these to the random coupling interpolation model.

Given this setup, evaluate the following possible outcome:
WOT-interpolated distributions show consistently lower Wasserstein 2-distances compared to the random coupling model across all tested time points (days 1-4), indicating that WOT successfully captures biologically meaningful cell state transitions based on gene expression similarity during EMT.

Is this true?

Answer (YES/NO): YES